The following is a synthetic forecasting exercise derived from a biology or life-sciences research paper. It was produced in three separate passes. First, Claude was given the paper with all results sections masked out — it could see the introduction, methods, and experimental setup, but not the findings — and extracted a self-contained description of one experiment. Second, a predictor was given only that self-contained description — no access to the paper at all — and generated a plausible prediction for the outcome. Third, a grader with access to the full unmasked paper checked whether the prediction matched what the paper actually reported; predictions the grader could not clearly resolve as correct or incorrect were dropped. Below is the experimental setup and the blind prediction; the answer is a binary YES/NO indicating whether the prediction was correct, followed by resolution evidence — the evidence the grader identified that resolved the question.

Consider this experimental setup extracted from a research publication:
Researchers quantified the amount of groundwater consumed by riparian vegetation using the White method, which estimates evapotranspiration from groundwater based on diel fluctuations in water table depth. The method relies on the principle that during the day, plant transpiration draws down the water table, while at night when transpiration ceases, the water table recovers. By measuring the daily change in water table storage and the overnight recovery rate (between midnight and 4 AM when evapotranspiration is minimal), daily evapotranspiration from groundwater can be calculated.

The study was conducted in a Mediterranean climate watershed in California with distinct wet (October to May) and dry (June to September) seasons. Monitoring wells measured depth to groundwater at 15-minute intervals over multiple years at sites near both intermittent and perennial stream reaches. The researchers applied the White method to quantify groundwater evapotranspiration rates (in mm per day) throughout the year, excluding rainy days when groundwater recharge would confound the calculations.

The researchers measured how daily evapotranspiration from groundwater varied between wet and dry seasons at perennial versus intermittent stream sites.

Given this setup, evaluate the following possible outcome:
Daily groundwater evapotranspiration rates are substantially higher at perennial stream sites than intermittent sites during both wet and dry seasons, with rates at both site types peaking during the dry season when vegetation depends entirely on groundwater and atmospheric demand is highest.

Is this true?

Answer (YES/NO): NO